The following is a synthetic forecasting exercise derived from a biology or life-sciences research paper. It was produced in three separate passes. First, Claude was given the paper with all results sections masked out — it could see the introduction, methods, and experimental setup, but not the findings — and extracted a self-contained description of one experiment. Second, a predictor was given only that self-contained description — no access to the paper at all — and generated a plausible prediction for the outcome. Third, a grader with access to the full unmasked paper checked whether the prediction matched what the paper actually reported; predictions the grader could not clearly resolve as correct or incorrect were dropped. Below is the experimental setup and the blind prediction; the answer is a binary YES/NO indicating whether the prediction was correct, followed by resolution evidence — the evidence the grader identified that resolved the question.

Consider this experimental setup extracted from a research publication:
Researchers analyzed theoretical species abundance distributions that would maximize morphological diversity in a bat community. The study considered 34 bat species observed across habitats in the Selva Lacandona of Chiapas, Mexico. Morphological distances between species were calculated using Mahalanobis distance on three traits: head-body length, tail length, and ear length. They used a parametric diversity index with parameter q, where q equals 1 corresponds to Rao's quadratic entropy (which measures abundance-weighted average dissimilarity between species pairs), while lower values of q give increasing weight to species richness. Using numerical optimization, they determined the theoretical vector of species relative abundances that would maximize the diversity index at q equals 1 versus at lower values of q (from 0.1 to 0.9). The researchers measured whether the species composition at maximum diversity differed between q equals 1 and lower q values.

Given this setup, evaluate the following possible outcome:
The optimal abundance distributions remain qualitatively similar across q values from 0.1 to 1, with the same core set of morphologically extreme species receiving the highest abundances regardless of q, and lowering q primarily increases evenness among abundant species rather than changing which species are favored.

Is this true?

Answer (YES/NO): NO